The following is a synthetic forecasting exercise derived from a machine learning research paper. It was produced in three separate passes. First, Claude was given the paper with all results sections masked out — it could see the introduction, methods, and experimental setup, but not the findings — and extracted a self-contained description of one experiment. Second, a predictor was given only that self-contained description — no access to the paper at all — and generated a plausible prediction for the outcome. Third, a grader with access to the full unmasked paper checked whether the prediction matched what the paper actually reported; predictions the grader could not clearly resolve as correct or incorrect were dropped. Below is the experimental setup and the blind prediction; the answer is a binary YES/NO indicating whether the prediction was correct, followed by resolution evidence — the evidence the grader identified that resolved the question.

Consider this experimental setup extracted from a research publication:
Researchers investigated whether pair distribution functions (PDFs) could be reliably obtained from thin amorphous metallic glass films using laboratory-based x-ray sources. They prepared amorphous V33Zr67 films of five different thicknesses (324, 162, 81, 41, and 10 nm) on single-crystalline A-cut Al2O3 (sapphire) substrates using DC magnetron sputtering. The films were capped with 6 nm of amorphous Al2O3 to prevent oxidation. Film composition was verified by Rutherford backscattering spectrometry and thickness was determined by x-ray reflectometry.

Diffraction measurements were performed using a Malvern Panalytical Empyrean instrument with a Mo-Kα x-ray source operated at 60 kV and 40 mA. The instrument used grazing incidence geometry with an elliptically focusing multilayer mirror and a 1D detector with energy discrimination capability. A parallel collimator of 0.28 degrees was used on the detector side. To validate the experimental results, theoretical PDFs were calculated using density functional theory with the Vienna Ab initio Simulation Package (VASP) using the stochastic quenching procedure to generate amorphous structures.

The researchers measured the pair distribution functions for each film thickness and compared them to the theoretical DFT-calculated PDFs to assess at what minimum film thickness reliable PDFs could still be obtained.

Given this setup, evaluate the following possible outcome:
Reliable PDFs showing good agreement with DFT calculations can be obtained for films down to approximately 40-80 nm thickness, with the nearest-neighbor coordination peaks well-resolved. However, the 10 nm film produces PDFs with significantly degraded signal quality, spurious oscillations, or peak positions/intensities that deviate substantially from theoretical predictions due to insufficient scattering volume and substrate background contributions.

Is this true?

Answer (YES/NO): YES